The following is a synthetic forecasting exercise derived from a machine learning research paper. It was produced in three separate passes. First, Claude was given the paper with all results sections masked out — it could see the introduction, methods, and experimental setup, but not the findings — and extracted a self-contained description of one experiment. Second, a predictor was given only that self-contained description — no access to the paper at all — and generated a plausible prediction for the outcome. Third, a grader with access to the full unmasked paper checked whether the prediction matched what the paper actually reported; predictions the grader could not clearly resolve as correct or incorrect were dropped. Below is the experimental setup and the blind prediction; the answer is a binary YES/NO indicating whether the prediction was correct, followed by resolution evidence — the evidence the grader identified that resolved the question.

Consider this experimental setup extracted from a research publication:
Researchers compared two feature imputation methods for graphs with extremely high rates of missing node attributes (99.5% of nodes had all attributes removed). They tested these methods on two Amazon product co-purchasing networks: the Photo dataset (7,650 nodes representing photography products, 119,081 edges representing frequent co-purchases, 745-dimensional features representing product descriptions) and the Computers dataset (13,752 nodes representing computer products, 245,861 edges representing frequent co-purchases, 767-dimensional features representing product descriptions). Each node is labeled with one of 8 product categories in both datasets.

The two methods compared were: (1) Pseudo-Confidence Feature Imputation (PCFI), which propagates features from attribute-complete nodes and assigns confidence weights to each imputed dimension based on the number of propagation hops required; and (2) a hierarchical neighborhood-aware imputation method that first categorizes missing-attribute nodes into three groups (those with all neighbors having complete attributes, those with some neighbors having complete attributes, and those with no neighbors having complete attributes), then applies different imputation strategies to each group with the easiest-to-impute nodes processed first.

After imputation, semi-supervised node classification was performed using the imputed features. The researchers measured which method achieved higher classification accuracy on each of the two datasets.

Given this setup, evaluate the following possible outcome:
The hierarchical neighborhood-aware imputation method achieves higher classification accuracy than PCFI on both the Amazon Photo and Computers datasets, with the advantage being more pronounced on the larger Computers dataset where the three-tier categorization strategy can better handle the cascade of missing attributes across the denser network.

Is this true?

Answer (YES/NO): NO